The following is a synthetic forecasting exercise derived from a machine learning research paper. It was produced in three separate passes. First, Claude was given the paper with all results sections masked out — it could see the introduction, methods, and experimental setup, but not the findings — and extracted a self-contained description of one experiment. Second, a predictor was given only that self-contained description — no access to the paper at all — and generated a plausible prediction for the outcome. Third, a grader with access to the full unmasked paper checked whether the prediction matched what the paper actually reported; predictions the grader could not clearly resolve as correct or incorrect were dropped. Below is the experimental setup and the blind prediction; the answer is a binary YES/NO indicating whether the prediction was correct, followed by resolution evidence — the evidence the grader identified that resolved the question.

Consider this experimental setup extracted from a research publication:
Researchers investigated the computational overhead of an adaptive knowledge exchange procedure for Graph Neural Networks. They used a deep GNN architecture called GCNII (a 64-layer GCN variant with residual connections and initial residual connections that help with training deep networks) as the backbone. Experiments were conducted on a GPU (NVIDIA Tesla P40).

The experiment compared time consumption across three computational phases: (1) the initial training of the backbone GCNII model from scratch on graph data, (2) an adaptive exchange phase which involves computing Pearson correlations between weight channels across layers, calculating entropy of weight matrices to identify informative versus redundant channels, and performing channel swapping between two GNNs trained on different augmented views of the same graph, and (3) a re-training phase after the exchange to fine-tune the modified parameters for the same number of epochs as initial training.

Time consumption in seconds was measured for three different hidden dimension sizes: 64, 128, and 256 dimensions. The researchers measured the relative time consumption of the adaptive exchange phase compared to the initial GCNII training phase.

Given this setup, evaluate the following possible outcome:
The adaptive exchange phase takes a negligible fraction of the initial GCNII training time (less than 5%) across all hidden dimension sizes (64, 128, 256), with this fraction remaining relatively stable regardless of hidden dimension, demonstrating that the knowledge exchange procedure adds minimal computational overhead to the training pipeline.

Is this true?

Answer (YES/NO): NO